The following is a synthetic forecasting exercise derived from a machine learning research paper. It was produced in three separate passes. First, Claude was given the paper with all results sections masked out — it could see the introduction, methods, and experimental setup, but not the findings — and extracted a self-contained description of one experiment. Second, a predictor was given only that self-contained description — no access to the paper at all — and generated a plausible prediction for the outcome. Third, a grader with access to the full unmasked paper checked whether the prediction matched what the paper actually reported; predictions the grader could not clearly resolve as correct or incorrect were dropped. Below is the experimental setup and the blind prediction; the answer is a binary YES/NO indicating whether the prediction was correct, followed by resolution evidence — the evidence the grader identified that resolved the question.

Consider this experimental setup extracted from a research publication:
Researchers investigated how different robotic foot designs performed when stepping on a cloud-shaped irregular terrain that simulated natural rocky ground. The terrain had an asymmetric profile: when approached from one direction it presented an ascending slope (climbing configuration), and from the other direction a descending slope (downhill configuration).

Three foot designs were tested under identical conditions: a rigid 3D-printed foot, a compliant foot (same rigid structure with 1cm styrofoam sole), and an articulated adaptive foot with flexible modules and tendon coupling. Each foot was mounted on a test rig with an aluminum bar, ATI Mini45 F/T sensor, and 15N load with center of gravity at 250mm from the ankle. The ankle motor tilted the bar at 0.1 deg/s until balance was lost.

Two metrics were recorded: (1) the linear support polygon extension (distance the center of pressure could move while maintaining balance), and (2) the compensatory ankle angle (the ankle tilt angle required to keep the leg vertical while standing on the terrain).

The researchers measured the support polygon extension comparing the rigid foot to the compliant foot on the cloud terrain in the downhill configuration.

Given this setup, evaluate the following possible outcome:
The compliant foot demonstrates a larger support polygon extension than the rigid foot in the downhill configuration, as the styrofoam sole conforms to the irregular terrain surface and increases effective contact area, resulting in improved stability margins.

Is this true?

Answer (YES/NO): YES